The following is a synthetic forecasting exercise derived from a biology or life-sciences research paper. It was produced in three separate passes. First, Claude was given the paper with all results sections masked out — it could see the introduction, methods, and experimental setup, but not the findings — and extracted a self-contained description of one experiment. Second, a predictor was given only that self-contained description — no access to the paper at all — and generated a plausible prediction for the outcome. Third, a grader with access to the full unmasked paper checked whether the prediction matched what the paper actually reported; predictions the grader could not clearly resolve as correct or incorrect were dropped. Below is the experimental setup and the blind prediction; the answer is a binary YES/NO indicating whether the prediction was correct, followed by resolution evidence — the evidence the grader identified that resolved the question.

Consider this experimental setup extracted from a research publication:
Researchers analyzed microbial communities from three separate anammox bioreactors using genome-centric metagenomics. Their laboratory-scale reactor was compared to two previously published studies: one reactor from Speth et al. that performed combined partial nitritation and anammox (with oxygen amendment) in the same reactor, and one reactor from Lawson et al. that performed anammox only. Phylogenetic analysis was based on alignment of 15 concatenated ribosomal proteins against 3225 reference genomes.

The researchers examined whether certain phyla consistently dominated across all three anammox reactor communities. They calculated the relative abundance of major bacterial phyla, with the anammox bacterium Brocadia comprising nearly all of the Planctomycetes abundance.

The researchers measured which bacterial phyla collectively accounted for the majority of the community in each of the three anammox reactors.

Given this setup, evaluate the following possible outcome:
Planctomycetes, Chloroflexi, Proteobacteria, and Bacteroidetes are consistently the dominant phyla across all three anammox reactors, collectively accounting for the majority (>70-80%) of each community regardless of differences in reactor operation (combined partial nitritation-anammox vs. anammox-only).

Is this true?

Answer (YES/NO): NO